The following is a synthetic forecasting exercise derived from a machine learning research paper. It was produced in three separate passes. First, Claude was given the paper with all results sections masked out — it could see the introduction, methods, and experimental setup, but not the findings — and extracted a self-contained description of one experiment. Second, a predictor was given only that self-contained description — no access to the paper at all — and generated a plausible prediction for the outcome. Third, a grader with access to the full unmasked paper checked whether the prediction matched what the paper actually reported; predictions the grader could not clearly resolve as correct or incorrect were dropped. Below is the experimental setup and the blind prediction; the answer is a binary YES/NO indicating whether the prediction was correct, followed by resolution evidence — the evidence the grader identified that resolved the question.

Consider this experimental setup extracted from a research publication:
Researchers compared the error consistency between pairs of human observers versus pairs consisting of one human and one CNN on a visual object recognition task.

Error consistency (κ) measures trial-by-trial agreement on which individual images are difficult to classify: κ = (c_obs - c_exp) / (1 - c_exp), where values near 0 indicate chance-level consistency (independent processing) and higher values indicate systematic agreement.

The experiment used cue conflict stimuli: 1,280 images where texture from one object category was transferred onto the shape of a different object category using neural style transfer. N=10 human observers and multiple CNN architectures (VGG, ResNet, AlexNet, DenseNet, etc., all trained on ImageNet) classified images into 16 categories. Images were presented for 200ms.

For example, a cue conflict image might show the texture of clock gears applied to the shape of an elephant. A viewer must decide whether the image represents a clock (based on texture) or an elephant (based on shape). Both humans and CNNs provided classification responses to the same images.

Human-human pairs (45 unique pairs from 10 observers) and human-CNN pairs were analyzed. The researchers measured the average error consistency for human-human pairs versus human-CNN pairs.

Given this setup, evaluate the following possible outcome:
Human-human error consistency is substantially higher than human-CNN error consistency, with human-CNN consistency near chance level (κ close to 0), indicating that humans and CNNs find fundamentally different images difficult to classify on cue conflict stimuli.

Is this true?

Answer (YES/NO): YES